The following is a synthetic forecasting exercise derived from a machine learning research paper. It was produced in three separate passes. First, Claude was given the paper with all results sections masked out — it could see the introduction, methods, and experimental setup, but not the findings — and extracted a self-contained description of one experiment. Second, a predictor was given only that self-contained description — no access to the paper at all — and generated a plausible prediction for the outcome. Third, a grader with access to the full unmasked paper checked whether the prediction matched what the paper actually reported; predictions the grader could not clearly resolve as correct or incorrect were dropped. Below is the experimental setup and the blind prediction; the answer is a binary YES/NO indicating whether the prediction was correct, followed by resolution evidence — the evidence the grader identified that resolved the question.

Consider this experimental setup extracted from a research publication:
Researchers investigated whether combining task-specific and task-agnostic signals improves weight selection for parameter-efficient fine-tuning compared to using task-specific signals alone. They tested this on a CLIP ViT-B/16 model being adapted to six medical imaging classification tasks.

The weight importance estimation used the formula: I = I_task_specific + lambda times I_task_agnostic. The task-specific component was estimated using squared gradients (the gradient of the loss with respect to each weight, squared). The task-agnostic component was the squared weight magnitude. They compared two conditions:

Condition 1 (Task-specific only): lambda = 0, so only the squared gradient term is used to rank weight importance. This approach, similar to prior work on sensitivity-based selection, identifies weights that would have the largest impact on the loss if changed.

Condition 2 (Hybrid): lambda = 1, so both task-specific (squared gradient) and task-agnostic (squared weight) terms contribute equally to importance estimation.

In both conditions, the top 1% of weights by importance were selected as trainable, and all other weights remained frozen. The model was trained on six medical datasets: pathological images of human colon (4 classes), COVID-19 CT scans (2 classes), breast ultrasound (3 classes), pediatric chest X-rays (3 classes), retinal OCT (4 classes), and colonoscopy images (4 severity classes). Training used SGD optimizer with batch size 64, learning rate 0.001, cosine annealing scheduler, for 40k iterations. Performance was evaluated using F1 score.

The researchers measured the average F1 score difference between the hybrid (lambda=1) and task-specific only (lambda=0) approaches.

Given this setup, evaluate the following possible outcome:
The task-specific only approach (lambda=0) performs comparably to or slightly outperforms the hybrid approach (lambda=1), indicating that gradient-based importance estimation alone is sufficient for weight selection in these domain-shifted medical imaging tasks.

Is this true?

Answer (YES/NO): NO